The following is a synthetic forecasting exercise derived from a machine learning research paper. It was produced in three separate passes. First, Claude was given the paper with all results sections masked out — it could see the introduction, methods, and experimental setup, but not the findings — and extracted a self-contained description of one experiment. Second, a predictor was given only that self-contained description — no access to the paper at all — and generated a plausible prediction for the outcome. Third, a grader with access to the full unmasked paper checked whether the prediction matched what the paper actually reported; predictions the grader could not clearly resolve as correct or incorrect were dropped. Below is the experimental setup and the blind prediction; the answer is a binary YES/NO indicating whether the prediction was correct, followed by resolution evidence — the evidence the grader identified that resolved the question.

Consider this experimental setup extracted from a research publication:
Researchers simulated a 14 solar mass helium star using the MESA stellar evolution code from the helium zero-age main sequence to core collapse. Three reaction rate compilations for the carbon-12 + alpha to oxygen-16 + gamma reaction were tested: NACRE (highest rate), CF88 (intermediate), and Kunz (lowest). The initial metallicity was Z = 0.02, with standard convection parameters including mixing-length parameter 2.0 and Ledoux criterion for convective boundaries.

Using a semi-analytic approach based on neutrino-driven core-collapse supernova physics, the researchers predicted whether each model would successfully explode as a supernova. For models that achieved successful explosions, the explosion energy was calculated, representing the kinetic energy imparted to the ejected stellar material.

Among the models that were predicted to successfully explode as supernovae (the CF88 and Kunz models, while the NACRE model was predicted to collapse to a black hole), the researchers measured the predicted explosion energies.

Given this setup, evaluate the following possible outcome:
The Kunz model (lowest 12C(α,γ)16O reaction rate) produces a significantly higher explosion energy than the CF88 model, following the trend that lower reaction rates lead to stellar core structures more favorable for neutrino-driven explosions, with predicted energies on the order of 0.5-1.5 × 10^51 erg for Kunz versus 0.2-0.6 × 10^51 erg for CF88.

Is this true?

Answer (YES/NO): NO